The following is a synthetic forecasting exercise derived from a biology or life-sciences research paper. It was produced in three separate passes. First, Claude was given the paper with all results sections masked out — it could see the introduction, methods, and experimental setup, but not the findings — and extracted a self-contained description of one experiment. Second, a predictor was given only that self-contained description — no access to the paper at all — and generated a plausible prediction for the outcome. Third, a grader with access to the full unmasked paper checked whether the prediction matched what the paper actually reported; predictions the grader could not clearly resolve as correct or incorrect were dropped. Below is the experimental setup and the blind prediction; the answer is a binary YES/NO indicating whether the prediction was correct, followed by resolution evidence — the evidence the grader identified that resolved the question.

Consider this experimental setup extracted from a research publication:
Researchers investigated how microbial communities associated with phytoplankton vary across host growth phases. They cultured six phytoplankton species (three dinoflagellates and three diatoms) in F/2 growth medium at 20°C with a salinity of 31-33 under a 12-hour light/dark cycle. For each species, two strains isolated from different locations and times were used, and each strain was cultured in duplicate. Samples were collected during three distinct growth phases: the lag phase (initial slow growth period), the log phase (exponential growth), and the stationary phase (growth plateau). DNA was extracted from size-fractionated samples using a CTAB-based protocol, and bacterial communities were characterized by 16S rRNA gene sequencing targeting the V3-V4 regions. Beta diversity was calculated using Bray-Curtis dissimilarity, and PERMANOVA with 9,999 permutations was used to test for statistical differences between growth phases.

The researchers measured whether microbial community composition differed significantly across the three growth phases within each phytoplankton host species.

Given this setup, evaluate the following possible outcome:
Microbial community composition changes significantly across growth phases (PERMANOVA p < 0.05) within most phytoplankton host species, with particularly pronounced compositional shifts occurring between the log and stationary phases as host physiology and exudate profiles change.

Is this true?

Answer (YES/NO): NO